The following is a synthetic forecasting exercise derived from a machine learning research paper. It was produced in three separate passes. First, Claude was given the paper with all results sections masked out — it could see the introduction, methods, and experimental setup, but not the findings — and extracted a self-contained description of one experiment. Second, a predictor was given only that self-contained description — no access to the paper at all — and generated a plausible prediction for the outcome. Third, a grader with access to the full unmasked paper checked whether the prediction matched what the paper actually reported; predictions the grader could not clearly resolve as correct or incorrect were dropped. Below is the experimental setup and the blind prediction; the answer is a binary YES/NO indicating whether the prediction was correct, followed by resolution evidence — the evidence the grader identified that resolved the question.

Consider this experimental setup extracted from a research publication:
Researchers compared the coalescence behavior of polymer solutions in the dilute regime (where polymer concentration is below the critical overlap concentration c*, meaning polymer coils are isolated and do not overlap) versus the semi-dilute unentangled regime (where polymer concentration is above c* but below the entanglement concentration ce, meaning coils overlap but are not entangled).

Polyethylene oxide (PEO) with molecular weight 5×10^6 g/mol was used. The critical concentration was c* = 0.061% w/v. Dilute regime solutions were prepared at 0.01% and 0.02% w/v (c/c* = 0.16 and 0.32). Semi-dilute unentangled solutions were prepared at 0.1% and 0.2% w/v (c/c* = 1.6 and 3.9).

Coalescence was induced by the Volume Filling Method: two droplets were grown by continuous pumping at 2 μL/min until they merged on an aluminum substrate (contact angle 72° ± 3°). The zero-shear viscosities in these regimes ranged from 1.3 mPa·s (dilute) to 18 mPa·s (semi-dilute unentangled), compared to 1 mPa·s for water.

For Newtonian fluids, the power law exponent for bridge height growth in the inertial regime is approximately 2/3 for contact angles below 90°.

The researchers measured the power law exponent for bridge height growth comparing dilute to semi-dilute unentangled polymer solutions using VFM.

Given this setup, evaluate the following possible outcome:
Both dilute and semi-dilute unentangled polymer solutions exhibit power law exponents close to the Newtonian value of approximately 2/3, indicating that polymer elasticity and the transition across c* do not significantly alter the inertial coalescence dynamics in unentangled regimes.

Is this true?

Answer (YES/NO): YES